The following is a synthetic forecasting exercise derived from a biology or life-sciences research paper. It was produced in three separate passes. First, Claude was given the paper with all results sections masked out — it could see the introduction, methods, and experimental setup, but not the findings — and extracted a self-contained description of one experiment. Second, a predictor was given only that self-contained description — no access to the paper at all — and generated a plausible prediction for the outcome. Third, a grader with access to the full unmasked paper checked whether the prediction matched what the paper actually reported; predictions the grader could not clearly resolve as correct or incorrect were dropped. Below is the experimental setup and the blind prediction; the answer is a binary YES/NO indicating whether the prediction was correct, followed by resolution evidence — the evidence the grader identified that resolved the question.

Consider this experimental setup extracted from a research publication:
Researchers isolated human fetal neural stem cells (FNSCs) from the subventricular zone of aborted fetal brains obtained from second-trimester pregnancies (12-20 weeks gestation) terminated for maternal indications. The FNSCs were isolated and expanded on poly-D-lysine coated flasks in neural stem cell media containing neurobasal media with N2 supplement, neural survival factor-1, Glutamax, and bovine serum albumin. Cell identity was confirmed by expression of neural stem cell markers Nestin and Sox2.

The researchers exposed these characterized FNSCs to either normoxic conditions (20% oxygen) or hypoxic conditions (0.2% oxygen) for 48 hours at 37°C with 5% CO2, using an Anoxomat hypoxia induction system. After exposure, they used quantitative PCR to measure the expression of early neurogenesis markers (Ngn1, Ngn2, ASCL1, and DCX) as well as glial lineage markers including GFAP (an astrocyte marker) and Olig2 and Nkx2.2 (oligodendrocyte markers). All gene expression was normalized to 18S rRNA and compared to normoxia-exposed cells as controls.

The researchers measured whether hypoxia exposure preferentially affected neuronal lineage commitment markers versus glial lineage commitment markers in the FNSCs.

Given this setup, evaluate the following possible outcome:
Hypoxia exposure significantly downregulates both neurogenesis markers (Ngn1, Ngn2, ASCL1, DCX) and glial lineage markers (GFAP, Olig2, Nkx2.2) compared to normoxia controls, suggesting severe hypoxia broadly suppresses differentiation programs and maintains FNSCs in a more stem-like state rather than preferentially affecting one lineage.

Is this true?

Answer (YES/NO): NO